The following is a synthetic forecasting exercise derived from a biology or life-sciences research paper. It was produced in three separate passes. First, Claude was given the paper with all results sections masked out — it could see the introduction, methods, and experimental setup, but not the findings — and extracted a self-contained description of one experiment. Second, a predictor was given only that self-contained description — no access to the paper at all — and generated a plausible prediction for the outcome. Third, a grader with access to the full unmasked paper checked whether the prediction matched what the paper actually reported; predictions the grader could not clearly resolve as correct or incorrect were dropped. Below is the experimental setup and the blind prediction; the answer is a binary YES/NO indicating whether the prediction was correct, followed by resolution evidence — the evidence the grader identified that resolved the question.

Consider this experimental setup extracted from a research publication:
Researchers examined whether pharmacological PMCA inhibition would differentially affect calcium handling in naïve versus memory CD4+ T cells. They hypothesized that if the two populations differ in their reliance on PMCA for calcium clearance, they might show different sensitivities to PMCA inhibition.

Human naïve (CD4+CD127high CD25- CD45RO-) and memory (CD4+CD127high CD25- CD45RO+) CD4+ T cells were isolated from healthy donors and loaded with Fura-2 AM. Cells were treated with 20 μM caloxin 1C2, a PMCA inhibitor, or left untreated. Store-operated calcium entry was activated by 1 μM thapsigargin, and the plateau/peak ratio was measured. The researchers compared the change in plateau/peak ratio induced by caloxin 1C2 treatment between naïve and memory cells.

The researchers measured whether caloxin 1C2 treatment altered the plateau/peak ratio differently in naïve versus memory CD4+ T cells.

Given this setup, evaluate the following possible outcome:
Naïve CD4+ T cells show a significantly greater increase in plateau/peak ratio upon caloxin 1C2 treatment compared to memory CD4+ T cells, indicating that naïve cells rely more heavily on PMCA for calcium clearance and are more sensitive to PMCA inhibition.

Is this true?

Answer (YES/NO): NO